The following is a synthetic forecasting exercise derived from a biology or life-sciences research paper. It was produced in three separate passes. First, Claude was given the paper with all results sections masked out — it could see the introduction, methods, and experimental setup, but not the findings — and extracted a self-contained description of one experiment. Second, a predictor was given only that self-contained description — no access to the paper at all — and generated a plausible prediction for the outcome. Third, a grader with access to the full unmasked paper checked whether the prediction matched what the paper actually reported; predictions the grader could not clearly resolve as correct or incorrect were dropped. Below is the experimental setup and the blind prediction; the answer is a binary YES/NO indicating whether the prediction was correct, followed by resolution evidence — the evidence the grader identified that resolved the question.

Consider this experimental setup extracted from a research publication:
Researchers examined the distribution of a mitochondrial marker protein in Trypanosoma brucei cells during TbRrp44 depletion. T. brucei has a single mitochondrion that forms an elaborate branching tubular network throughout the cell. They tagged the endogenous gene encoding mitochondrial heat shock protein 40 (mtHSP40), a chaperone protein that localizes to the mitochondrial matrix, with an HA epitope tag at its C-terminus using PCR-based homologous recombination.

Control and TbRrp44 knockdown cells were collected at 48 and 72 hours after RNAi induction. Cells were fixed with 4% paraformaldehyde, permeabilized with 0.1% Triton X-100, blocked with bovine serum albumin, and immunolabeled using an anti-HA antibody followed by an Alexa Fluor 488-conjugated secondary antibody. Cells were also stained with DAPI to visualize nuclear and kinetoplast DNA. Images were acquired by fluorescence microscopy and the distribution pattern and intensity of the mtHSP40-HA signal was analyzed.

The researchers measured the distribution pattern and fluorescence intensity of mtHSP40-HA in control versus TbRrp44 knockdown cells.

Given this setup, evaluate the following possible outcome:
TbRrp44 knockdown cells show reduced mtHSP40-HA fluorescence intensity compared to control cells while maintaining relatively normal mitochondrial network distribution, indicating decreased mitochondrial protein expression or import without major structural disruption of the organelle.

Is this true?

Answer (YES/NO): NO